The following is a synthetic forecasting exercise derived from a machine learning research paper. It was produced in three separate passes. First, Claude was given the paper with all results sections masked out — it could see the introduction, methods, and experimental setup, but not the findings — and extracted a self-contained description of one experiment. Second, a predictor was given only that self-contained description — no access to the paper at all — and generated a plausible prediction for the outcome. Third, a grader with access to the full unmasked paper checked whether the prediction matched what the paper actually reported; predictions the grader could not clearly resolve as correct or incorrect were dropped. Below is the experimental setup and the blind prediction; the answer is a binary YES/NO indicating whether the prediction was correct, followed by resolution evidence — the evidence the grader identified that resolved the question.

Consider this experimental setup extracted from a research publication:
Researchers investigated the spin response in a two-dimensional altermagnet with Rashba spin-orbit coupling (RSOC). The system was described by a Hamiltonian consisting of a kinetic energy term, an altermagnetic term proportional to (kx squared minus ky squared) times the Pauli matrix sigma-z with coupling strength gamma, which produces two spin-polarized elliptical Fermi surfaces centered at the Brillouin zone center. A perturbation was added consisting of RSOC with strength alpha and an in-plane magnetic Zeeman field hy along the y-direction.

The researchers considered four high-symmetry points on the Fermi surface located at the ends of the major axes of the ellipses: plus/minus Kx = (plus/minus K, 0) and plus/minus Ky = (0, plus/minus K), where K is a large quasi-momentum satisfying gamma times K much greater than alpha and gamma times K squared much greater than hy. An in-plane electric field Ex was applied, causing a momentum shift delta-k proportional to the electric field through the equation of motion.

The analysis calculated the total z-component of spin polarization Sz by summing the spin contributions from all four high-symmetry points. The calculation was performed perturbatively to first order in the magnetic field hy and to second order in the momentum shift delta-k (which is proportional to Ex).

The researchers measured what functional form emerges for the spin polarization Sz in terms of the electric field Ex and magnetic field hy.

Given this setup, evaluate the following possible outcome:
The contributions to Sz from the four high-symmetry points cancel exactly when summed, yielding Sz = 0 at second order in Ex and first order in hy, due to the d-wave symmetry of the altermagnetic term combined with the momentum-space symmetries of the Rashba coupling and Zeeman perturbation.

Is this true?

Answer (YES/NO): NO